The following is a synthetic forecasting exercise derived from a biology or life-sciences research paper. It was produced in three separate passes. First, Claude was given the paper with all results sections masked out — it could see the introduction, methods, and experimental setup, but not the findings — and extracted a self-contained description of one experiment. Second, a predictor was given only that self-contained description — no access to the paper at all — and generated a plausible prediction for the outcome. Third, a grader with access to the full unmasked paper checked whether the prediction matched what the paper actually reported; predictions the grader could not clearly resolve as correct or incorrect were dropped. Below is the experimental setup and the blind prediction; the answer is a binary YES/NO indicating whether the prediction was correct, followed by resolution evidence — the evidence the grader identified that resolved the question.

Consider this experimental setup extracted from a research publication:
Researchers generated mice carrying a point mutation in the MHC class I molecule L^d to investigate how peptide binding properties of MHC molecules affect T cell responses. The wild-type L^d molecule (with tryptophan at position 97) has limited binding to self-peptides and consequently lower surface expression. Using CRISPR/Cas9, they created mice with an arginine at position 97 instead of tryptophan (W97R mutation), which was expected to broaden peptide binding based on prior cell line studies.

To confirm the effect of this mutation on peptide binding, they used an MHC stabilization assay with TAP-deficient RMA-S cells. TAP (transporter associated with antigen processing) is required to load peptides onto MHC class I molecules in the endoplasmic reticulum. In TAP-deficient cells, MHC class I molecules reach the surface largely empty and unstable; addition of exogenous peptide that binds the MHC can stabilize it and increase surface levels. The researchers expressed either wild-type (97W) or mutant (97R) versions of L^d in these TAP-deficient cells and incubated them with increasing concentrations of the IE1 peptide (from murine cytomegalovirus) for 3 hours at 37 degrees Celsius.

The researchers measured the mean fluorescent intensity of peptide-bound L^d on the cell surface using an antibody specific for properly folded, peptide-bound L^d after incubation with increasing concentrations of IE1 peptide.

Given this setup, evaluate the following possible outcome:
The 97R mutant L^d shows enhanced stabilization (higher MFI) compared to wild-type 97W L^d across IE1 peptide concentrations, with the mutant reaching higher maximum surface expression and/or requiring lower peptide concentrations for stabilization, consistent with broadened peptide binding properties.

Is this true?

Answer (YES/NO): NO